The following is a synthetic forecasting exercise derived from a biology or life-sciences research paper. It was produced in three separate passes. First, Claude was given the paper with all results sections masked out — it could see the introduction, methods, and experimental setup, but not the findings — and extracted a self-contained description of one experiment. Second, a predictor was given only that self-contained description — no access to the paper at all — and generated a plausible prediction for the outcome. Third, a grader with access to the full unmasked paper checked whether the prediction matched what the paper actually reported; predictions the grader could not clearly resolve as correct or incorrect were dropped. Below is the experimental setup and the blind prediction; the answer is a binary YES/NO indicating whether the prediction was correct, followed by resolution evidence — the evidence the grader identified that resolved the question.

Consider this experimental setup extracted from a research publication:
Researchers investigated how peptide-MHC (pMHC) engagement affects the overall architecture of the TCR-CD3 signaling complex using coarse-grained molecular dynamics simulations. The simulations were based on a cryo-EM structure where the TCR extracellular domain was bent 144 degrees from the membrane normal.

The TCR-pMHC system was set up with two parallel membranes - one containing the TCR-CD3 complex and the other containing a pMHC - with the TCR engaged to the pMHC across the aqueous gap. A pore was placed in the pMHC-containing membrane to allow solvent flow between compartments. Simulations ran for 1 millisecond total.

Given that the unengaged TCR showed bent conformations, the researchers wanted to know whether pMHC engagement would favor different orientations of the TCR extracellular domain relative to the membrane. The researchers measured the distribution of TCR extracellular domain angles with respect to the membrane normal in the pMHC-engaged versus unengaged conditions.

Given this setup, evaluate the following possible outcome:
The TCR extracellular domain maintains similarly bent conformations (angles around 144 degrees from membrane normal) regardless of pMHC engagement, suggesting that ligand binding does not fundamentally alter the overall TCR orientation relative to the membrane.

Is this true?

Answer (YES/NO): NO